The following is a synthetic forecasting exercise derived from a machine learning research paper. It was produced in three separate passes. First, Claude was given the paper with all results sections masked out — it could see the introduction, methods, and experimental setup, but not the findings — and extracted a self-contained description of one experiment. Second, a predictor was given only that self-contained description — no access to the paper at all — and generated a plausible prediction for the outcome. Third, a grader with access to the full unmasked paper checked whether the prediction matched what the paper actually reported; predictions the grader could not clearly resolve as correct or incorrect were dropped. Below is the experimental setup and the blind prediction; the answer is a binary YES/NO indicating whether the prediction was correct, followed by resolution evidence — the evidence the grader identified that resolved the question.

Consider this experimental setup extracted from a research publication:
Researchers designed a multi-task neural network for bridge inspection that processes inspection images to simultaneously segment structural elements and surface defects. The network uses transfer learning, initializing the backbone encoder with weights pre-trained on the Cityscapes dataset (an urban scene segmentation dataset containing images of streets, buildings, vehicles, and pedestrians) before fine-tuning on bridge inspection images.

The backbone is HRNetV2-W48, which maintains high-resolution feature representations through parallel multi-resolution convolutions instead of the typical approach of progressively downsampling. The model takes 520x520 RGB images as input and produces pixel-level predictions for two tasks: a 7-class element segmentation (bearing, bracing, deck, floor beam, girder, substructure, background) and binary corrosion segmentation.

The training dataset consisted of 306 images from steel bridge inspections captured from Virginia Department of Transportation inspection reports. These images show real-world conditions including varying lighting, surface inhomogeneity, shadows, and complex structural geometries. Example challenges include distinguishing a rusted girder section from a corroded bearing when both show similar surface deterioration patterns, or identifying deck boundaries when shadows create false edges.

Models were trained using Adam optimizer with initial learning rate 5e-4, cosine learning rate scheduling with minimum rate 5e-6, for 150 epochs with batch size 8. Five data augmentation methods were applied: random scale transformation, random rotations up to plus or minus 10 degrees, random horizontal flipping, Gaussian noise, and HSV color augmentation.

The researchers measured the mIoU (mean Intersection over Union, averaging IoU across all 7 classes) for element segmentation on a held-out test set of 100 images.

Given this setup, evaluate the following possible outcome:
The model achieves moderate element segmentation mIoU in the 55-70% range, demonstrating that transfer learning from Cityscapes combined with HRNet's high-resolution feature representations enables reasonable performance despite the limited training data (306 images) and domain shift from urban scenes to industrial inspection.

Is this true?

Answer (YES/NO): NO